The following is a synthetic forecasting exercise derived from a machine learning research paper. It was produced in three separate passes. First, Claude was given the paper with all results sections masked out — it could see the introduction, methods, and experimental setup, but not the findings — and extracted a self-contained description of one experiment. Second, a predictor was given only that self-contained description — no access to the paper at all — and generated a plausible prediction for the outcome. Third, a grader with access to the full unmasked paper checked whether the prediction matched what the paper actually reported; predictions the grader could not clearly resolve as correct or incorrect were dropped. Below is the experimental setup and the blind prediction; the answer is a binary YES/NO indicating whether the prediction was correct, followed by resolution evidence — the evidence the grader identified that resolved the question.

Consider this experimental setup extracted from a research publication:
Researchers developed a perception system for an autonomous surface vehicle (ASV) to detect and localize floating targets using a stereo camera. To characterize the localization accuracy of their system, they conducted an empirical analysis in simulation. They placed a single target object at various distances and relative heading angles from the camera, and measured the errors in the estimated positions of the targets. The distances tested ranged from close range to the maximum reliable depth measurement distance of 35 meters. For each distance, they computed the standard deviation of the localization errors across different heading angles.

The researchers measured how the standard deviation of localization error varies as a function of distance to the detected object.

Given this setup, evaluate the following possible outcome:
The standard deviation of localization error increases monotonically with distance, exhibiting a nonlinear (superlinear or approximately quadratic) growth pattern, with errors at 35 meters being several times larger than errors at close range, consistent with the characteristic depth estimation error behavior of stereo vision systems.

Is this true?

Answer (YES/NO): YES